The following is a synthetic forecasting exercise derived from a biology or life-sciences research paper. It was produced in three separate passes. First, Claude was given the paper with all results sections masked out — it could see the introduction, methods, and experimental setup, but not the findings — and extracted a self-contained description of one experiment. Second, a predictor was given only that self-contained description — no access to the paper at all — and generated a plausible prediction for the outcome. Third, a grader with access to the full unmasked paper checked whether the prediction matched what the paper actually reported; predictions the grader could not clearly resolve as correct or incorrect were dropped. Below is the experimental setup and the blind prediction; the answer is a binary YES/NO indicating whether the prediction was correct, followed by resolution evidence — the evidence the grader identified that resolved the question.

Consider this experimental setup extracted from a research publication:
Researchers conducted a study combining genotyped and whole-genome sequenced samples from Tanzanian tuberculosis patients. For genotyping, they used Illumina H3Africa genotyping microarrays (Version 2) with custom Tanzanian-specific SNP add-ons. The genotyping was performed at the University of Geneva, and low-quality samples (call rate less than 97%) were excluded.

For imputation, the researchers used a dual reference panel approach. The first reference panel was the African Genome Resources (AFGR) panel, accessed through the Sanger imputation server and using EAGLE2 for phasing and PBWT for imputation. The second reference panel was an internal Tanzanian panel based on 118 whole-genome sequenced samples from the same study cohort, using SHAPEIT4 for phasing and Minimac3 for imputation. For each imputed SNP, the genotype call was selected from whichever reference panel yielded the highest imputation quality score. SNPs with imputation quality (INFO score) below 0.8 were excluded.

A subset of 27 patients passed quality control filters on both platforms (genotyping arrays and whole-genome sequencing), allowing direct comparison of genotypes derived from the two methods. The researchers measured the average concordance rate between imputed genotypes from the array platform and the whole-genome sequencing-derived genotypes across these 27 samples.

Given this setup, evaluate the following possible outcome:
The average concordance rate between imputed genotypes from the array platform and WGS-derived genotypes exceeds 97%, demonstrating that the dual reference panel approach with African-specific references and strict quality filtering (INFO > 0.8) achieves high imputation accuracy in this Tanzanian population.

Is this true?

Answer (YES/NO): YES